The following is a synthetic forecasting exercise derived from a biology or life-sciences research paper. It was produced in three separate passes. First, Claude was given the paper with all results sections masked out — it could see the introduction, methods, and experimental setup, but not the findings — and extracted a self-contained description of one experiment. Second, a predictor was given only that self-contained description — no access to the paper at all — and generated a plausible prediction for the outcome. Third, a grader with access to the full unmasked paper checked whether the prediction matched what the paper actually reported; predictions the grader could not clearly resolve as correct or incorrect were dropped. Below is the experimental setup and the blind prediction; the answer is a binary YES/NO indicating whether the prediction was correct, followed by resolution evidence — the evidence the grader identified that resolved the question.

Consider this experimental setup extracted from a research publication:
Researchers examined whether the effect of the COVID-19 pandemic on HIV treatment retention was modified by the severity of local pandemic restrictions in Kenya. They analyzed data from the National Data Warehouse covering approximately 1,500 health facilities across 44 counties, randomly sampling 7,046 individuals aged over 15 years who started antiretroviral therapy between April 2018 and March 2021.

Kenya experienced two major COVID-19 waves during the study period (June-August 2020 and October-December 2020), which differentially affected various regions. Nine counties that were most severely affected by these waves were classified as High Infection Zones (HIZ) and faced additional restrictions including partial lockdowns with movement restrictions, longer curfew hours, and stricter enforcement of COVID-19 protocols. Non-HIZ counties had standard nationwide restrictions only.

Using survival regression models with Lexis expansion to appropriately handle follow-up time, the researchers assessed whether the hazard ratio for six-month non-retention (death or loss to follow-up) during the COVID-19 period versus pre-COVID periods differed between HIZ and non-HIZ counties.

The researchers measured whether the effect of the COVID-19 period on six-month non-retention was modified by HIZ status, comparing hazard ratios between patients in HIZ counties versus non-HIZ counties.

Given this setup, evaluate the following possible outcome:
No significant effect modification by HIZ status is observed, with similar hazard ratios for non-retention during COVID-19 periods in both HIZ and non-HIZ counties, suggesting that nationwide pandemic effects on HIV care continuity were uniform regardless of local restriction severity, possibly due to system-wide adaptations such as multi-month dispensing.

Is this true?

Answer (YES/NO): NO